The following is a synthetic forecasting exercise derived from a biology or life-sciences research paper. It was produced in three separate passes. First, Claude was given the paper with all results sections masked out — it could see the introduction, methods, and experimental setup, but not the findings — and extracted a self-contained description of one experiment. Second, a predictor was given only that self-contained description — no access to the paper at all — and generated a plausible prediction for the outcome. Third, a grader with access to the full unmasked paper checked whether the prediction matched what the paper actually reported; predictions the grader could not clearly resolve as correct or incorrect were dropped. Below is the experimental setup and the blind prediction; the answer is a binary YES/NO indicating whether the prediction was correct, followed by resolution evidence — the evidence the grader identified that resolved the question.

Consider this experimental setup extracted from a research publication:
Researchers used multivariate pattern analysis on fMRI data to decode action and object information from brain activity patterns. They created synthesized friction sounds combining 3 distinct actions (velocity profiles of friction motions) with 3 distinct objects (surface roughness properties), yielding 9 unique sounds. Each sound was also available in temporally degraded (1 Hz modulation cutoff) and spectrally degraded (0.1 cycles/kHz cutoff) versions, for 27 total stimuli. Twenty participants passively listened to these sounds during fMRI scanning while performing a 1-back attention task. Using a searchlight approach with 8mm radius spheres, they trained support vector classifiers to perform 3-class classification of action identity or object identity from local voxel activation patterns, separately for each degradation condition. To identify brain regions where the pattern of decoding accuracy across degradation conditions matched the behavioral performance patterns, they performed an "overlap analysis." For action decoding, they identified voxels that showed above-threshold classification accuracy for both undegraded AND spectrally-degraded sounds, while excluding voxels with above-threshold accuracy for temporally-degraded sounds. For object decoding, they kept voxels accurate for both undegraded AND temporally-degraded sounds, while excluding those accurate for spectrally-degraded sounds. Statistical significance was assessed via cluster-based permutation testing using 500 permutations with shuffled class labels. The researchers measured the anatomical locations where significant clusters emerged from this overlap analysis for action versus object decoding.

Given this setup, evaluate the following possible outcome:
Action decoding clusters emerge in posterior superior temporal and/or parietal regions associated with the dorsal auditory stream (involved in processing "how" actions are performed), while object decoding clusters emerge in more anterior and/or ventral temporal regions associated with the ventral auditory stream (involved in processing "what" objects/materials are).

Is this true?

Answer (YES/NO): NO